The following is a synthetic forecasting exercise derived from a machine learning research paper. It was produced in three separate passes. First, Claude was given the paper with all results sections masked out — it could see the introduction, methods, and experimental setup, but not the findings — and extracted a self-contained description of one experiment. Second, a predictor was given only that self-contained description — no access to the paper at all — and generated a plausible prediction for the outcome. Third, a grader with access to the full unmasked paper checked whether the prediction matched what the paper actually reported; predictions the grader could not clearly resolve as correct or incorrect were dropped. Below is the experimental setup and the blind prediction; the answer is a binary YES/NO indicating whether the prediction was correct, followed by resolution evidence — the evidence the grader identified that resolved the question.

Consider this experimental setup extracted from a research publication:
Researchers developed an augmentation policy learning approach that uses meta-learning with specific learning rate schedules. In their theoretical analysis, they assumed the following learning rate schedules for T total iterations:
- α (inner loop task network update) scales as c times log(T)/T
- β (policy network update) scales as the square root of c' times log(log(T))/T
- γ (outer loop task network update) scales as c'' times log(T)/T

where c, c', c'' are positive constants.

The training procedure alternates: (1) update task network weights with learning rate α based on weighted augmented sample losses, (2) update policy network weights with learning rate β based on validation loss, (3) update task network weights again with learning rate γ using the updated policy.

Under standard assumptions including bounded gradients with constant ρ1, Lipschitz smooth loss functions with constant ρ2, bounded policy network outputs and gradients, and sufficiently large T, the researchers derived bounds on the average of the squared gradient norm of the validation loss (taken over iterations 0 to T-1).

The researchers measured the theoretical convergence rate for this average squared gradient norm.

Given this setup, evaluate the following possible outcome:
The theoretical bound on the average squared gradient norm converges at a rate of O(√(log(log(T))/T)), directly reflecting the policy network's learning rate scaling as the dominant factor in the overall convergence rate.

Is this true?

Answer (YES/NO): NO